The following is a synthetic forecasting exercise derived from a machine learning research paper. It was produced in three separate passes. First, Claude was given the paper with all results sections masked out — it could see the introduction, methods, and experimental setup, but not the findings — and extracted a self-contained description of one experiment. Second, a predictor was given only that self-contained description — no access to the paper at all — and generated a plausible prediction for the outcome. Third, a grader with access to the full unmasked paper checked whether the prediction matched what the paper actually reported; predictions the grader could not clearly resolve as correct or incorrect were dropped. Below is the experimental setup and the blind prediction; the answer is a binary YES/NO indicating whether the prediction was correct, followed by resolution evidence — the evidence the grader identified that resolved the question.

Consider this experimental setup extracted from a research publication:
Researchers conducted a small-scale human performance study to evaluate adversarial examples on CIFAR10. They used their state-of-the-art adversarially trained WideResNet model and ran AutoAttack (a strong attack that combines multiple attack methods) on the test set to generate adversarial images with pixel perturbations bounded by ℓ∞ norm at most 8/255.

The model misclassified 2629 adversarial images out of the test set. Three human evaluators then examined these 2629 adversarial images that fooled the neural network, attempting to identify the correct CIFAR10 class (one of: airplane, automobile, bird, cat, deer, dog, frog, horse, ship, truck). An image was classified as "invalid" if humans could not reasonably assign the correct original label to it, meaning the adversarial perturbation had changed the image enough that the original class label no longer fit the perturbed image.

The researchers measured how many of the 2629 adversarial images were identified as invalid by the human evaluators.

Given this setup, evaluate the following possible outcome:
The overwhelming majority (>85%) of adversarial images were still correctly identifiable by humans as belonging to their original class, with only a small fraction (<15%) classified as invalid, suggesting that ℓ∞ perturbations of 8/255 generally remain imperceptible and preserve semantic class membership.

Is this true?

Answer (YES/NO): NO